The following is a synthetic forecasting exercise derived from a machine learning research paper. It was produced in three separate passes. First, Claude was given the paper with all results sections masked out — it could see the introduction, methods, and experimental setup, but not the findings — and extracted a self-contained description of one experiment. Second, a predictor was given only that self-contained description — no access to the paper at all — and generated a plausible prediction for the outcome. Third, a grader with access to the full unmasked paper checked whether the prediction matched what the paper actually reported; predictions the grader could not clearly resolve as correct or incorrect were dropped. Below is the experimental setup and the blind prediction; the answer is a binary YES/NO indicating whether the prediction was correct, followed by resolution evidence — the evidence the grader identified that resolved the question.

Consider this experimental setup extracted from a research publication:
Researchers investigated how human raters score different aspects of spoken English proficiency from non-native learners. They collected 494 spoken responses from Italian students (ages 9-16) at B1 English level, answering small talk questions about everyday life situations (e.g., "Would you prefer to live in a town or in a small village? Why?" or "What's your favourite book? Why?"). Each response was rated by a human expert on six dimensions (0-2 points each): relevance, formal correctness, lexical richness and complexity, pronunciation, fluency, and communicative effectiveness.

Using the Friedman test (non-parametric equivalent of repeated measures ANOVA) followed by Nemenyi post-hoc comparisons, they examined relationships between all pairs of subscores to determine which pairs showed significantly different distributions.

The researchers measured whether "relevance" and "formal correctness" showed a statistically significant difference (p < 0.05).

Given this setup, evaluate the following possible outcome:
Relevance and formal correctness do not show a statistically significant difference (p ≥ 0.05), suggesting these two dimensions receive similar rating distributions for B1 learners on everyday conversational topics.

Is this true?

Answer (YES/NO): NO